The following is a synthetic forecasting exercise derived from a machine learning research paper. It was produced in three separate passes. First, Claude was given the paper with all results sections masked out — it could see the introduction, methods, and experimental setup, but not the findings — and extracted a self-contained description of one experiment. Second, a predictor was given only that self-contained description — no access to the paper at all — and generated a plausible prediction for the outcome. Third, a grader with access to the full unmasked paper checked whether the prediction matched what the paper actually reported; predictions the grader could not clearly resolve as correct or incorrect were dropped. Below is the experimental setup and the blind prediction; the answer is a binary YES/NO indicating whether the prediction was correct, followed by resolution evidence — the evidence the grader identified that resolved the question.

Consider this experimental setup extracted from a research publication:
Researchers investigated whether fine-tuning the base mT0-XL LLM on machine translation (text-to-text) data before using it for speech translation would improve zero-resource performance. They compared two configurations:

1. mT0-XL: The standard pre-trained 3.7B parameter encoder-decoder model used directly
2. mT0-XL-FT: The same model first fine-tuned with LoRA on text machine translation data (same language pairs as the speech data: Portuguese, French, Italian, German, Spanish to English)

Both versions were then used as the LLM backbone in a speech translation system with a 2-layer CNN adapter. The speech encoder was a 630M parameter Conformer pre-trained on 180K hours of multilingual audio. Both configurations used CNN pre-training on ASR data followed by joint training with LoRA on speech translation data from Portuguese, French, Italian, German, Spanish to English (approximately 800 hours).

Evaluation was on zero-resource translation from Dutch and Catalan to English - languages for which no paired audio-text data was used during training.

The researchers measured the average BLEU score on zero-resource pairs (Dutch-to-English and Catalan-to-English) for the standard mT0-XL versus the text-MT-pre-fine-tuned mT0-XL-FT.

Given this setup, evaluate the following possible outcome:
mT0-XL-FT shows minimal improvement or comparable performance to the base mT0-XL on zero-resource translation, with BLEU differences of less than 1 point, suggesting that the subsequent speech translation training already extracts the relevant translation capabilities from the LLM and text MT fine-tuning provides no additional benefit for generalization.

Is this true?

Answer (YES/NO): YES